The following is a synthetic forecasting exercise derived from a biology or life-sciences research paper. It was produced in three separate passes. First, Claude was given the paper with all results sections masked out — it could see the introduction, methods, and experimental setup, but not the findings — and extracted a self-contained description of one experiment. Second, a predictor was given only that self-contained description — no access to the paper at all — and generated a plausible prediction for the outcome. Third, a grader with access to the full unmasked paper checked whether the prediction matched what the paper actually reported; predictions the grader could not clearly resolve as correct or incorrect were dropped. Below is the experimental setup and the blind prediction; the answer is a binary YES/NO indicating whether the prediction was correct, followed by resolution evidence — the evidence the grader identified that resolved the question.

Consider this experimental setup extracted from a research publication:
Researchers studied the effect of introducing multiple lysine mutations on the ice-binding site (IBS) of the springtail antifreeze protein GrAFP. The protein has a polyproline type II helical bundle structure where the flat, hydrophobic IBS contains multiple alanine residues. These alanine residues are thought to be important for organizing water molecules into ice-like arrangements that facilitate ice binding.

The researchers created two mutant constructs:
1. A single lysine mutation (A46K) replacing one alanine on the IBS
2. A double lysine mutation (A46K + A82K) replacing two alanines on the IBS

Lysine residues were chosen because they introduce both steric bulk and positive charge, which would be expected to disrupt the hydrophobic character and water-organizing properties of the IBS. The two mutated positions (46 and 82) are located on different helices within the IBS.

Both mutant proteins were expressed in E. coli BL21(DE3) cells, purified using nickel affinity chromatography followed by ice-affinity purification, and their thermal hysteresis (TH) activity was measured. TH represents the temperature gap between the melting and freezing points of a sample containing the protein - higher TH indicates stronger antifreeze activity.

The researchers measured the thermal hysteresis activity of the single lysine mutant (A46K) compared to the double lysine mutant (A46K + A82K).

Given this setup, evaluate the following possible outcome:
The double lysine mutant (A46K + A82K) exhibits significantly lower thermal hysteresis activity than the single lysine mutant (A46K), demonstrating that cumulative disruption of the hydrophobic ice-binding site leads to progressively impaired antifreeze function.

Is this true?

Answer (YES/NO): YES